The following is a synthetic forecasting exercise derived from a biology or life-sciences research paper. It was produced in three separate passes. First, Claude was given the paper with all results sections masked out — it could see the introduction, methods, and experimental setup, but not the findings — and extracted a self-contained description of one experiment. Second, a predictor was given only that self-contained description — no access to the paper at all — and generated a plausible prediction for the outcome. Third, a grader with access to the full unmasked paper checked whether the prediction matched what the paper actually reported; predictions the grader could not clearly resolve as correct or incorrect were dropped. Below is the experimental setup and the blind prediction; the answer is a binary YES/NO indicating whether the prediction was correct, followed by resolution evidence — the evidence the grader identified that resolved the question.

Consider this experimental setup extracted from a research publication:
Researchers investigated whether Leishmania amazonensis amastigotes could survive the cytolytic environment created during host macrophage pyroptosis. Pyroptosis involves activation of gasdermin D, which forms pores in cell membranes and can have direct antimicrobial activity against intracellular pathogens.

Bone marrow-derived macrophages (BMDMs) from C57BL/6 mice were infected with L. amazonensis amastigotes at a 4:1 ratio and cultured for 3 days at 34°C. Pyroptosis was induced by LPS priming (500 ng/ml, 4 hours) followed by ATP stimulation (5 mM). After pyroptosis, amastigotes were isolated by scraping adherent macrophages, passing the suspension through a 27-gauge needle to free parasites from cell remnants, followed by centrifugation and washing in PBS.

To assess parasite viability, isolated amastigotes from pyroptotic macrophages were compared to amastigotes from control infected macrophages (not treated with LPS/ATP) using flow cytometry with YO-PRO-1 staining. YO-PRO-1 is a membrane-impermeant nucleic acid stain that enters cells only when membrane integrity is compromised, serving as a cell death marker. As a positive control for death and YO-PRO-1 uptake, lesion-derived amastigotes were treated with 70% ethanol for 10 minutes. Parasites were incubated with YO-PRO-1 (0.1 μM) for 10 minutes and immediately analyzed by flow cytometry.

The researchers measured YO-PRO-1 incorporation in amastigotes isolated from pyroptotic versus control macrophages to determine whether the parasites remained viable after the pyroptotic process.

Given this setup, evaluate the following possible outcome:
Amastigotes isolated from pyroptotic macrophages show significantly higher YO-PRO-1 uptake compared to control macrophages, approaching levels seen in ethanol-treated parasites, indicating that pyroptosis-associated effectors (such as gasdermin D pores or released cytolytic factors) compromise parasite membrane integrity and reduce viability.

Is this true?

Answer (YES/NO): NO